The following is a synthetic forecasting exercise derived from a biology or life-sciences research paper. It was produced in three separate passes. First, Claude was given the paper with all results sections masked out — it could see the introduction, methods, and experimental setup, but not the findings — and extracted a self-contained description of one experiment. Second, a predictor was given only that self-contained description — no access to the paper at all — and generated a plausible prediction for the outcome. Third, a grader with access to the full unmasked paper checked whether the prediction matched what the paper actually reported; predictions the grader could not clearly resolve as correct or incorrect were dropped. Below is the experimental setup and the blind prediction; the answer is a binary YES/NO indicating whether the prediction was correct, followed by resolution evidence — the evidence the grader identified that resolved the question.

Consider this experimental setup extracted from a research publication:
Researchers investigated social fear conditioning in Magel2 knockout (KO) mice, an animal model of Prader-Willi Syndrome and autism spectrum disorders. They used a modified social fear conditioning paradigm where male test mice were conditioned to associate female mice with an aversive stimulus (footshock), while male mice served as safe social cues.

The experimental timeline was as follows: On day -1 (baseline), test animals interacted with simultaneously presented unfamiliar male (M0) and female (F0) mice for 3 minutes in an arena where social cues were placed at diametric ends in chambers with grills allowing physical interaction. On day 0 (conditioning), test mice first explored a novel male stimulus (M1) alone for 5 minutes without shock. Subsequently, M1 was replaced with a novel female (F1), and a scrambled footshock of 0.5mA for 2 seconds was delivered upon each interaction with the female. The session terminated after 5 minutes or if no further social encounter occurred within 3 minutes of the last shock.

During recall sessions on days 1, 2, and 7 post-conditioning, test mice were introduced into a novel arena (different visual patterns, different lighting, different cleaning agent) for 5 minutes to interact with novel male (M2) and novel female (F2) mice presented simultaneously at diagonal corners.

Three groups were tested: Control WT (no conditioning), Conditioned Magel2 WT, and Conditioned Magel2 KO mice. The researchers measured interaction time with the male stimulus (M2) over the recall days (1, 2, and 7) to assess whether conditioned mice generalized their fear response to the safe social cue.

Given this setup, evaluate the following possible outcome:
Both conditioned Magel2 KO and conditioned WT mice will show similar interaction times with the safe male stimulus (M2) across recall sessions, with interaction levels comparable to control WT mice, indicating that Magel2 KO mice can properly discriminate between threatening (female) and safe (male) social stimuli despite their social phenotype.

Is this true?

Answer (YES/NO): NO